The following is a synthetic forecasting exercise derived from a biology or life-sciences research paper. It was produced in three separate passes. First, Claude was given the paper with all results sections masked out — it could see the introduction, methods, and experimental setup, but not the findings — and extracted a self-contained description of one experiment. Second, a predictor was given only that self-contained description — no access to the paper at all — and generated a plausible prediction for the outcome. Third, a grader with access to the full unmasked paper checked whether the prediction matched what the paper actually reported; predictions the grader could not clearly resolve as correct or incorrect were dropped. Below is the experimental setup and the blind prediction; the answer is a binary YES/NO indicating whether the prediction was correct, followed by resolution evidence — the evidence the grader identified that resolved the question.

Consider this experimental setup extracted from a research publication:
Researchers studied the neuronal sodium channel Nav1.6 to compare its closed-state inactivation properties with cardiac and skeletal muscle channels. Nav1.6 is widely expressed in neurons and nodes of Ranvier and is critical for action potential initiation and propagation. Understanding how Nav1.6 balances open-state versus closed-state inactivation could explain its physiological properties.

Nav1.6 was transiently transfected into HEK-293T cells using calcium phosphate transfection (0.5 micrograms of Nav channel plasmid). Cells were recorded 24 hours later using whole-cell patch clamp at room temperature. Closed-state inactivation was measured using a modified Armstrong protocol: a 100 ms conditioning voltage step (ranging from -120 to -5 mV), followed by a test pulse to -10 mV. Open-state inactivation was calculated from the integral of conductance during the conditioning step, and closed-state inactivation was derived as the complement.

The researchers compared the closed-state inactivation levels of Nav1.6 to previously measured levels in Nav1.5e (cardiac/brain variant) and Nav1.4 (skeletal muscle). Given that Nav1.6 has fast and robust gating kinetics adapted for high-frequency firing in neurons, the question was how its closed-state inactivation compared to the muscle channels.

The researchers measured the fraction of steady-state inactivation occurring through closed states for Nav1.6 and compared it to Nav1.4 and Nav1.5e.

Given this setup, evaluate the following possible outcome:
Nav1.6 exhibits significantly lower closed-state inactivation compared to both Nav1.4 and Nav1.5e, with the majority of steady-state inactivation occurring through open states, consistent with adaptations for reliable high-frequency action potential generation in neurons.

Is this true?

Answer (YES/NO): YES